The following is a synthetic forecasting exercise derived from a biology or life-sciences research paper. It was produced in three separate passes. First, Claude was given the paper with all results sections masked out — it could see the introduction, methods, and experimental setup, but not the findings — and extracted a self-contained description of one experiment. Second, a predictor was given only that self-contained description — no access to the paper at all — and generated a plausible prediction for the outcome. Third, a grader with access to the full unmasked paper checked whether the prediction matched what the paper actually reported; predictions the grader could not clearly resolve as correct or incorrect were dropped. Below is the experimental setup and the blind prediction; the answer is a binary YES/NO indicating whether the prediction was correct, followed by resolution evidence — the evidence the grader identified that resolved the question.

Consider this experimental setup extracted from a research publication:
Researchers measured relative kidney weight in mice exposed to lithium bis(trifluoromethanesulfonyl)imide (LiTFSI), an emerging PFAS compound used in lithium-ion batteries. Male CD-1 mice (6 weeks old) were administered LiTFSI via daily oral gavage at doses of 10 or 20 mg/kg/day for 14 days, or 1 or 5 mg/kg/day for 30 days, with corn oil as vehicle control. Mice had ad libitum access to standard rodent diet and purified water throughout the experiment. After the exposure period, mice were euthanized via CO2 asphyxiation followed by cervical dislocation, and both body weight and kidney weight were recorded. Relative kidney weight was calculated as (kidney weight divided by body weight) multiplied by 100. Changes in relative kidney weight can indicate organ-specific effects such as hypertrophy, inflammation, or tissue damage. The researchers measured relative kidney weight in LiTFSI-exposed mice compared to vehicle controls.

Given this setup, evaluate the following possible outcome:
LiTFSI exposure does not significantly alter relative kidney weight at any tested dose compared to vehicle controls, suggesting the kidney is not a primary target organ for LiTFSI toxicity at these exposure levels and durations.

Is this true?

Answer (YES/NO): NO